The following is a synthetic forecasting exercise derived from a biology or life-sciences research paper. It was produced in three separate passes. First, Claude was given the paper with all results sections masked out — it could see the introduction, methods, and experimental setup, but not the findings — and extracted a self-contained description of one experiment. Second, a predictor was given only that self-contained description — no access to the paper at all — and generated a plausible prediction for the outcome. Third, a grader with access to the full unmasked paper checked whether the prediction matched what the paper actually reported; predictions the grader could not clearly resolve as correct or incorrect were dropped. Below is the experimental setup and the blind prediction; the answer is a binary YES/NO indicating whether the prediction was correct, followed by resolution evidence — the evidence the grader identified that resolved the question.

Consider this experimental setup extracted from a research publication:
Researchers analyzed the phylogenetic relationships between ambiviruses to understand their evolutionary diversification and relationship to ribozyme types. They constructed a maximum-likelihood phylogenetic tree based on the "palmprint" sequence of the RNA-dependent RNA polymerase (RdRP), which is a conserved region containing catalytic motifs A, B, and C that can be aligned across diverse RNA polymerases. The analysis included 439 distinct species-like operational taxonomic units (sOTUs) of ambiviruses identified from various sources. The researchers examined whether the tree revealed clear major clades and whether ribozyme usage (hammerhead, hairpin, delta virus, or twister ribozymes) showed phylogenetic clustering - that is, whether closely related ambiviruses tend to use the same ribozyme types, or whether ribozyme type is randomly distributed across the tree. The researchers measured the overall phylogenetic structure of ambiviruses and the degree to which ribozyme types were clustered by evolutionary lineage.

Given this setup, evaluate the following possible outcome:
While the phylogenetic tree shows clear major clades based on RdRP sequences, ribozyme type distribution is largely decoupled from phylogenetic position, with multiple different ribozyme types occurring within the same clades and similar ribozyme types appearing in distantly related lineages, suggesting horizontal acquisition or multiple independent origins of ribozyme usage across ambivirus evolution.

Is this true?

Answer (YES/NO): YES